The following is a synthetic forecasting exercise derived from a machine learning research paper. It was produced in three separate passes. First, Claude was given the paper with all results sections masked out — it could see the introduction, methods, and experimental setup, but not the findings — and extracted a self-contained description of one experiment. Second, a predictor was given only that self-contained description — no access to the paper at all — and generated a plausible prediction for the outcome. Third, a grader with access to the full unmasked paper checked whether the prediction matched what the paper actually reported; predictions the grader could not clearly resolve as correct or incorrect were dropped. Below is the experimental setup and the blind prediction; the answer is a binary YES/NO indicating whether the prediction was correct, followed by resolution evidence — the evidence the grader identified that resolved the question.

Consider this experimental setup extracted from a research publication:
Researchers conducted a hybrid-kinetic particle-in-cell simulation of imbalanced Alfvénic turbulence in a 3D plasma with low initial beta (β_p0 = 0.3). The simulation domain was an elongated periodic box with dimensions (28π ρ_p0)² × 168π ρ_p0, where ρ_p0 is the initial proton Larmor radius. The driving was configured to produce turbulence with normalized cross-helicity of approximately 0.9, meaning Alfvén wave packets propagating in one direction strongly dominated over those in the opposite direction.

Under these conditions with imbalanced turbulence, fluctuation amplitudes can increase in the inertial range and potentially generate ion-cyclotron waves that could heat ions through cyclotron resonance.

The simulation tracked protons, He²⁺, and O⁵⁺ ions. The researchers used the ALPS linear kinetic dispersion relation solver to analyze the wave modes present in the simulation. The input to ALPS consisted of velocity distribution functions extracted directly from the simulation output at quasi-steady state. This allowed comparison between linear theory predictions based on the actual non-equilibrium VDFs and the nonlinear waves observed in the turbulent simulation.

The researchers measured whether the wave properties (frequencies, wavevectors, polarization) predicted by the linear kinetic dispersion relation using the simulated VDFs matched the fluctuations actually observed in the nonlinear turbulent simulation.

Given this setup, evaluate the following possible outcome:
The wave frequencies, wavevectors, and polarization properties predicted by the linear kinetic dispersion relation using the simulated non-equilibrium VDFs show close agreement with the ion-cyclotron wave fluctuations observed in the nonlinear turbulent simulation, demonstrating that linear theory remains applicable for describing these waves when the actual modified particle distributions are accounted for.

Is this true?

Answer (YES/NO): YES